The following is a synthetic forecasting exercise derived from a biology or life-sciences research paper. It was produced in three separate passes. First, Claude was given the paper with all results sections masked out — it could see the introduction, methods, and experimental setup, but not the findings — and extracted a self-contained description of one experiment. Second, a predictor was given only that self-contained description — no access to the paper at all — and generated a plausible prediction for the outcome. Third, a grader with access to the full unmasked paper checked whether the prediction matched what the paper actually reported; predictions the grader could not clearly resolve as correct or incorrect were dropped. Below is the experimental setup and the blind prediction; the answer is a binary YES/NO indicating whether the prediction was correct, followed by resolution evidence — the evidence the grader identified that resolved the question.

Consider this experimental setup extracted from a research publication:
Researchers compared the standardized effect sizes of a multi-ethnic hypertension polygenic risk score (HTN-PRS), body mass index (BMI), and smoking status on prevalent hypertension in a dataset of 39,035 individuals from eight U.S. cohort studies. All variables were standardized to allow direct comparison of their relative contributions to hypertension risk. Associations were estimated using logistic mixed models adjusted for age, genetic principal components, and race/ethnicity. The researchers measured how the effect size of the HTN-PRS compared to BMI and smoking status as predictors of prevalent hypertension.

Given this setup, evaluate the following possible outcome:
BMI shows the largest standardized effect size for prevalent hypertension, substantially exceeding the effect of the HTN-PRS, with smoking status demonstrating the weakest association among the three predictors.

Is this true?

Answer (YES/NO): NO